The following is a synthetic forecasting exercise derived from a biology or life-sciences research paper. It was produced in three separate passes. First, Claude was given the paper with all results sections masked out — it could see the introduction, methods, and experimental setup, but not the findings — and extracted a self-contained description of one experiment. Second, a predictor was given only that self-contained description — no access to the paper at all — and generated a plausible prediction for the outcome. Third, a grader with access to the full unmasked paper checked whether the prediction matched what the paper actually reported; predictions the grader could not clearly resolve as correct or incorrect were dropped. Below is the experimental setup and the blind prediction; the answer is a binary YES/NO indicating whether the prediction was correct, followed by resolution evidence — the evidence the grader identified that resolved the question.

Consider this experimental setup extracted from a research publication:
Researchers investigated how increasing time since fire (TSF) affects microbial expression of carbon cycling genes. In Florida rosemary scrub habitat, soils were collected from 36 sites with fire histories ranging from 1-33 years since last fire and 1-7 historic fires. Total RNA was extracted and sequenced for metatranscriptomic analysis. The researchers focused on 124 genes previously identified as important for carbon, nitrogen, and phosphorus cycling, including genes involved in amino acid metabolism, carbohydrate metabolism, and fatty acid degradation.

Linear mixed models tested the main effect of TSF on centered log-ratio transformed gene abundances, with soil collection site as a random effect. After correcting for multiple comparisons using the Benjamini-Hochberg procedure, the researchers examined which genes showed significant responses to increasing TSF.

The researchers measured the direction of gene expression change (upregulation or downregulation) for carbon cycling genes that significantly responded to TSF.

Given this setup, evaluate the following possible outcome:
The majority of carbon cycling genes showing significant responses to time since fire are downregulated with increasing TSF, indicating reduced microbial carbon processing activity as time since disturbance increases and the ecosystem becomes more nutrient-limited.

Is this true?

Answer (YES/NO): YES